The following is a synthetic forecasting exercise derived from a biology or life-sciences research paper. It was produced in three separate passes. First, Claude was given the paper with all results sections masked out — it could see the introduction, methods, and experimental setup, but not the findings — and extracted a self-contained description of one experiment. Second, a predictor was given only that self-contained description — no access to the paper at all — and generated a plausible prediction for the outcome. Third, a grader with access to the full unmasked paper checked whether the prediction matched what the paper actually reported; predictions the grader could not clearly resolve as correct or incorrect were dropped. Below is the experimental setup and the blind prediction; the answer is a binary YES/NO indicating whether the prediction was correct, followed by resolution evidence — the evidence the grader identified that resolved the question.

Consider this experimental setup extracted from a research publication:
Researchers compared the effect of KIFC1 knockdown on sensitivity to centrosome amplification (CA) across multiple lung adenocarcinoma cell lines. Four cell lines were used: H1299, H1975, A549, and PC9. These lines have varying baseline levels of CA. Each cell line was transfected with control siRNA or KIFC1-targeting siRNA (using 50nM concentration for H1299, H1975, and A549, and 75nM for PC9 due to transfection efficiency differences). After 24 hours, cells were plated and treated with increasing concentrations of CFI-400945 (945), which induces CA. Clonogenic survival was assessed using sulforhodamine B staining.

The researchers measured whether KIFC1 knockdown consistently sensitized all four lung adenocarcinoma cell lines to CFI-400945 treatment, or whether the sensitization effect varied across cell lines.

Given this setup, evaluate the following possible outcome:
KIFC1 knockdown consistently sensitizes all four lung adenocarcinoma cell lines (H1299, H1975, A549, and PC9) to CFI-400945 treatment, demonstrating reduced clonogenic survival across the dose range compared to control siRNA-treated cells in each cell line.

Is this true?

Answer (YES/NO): NO